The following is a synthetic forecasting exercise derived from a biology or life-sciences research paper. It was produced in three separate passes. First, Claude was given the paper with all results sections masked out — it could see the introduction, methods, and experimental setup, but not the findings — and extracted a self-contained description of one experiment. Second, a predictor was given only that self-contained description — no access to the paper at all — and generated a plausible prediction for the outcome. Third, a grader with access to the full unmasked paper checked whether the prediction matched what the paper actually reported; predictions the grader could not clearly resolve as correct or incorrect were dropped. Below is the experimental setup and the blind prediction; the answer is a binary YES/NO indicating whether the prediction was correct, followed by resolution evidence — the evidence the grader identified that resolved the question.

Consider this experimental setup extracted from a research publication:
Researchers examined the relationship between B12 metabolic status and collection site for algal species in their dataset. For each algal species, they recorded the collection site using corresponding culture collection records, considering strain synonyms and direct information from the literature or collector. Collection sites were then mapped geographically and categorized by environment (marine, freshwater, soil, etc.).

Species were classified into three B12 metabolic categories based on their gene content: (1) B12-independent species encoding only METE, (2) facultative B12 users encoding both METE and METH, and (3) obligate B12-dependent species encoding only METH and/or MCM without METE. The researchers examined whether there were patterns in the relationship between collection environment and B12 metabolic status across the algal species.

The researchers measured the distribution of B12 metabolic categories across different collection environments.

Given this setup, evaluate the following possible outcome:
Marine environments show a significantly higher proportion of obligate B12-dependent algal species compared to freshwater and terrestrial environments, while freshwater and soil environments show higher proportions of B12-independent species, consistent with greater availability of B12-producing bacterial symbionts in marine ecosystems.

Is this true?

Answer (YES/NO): NO